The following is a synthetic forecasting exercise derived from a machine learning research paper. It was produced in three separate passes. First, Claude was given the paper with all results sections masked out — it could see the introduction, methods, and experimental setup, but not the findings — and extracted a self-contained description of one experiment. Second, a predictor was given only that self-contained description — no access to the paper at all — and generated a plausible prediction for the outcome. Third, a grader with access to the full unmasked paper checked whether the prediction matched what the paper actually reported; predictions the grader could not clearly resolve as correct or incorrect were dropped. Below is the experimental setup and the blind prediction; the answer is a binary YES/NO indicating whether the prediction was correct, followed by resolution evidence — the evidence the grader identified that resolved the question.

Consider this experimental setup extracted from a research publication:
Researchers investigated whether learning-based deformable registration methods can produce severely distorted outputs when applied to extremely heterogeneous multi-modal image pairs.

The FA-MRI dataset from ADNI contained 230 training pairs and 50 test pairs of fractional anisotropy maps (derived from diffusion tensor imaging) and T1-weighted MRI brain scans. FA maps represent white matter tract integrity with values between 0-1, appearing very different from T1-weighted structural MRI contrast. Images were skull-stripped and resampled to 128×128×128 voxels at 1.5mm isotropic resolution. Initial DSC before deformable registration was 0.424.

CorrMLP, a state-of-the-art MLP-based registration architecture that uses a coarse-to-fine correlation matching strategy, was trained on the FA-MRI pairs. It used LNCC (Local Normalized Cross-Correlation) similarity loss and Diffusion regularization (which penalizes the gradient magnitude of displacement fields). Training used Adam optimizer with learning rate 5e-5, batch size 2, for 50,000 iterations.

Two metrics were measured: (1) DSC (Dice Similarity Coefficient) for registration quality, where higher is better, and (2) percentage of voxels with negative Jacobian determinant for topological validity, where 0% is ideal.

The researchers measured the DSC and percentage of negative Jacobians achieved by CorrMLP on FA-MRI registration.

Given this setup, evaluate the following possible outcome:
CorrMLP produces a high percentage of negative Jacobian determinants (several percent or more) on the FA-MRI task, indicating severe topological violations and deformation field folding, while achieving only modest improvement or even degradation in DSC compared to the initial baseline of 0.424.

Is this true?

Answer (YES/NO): YES